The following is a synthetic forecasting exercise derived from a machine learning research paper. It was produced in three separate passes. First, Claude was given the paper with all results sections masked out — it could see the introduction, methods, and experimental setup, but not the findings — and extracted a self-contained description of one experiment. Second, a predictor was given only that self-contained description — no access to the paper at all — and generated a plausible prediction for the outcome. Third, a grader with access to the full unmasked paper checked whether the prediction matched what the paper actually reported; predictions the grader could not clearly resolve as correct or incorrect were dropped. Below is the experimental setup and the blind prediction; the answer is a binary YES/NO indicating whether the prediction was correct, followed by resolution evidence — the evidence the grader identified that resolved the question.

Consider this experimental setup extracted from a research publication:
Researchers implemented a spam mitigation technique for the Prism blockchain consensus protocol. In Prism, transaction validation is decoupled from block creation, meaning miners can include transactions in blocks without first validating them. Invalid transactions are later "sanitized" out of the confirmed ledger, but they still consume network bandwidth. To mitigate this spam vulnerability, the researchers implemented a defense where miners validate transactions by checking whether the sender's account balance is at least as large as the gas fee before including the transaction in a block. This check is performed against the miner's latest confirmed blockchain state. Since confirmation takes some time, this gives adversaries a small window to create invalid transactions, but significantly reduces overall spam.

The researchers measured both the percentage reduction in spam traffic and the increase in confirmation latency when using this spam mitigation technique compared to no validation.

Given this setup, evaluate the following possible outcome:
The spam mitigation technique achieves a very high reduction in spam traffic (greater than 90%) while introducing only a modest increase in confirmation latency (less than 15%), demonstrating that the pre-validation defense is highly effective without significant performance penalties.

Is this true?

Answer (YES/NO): NO